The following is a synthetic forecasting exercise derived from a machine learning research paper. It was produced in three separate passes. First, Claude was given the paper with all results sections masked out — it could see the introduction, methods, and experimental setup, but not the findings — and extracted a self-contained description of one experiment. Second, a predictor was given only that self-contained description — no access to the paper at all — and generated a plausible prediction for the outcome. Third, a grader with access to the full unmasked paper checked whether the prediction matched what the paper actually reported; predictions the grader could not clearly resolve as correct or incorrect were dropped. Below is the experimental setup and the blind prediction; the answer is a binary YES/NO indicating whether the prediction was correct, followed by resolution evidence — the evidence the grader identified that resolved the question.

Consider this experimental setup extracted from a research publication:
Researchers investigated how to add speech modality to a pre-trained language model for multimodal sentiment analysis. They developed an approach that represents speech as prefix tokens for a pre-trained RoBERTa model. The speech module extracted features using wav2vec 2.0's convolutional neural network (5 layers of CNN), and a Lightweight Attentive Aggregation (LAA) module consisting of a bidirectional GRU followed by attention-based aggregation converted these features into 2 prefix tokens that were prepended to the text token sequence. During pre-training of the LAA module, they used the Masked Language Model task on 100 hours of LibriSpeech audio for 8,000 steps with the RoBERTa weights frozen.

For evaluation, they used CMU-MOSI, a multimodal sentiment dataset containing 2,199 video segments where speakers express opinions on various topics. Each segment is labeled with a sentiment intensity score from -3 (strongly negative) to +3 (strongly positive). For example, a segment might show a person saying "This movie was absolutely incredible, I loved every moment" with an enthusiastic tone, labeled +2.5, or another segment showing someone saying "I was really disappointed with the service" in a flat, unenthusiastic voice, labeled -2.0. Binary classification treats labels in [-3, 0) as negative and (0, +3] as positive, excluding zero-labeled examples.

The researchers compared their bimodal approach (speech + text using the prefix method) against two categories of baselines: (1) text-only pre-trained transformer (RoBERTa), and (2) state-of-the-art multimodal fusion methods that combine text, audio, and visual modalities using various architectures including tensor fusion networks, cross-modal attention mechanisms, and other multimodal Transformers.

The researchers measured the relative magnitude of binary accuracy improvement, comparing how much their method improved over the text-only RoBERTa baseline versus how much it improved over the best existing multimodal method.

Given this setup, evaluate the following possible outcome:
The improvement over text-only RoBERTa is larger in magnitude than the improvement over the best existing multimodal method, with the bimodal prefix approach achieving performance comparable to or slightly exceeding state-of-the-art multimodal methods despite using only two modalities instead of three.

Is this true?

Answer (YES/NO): YES